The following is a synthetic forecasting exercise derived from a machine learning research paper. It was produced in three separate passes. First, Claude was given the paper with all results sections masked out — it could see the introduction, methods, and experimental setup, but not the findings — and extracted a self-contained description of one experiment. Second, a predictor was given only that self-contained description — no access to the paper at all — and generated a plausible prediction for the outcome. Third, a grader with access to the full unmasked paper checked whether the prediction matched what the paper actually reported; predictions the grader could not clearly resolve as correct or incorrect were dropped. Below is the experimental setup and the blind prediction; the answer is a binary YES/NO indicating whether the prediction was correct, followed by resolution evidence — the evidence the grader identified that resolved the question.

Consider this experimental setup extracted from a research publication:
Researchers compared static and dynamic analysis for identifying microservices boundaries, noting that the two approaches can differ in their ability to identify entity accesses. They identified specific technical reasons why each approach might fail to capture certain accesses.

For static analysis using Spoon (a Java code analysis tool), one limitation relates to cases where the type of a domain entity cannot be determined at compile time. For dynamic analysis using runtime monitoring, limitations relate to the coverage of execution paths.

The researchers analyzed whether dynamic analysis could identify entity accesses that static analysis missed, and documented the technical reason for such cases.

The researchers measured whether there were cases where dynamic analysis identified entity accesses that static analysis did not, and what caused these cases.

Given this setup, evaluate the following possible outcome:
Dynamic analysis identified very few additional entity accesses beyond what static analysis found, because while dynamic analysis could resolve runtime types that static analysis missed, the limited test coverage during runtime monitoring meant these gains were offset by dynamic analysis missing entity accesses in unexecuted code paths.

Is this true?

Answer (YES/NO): YES